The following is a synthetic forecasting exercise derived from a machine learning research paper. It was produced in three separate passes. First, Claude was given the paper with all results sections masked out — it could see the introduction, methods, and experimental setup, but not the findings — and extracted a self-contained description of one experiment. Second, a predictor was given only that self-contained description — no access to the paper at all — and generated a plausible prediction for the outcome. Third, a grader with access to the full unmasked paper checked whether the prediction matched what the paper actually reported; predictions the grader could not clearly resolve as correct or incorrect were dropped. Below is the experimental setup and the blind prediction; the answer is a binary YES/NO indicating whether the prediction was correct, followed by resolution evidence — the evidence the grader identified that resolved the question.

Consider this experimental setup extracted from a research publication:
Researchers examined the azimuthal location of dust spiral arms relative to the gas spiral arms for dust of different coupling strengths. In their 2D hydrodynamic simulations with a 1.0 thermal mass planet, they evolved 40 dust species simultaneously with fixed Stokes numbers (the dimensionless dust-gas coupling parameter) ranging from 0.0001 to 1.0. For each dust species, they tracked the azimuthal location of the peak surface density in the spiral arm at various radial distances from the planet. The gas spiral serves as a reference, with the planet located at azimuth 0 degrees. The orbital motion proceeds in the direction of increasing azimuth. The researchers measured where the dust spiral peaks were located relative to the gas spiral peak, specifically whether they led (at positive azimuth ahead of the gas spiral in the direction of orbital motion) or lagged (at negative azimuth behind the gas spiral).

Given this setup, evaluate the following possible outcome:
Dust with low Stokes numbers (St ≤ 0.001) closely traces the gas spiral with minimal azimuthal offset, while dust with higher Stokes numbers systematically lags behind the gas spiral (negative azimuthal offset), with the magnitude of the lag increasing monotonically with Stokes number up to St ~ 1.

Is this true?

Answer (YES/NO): NO